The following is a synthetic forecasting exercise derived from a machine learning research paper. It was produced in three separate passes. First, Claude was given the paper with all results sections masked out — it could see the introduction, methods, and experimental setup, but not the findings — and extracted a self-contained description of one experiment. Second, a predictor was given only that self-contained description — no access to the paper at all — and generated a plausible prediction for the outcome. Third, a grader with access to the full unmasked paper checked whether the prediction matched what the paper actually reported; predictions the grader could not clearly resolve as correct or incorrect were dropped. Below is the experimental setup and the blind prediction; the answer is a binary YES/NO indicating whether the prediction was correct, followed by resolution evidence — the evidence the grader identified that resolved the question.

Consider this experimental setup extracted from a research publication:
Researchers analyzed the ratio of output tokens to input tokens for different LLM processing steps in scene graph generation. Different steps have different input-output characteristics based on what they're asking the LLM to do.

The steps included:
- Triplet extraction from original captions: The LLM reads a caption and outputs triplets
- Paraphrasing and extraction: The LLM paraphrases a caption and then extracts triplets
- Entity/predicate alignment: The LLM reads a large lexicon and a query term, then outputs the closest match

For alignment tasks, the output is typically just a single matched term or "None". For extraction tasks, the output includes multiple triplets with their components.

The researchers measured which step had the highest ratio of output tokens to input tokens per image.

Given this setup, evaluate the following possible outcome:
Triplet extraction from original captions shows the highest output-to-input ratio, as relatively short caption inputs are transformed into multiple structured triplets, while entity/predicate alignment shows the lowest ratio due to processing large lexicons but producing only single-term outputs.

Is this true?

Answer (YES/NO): NO